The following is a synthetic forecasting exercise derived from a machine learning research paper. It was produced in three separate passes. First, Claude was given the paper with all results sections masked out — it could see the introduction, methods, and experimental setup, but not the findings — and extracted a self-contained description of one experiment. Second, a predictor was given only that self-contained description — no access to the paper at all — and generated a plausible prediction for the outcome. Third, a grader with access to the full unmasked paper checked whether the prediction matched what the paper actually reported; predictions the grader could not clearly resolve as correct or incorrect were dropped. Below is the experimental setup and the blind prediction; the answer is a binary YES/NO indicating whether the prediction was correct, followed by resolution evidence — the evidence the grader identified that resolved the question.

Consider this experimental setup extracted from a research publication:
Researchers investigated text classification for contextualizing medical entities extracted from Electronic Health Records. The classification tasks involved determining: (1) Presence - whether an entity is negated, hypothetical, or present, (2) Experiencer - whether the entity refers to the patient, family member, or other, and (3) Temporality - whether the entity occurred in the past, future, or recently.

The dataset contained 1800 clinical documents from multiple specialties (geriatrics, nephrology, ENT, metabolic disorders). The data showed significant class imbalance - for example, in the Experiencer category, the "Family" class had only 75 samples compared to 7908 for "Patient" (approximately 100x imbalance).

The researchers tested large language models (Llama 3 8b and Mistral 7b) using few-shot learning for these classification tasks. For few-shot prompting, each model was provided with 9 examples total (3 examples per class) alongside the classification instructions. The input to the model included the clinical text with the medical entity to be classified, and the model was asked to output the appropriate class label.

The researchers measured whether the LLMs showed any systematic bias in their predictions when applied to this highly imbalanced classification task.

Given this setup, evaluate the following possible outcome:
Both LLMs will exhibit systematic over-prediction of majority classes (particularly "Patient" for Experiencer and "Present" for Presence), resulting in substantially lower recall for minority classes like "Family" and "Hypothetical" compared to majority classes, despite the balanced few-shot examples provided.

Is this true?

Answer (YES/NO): NO